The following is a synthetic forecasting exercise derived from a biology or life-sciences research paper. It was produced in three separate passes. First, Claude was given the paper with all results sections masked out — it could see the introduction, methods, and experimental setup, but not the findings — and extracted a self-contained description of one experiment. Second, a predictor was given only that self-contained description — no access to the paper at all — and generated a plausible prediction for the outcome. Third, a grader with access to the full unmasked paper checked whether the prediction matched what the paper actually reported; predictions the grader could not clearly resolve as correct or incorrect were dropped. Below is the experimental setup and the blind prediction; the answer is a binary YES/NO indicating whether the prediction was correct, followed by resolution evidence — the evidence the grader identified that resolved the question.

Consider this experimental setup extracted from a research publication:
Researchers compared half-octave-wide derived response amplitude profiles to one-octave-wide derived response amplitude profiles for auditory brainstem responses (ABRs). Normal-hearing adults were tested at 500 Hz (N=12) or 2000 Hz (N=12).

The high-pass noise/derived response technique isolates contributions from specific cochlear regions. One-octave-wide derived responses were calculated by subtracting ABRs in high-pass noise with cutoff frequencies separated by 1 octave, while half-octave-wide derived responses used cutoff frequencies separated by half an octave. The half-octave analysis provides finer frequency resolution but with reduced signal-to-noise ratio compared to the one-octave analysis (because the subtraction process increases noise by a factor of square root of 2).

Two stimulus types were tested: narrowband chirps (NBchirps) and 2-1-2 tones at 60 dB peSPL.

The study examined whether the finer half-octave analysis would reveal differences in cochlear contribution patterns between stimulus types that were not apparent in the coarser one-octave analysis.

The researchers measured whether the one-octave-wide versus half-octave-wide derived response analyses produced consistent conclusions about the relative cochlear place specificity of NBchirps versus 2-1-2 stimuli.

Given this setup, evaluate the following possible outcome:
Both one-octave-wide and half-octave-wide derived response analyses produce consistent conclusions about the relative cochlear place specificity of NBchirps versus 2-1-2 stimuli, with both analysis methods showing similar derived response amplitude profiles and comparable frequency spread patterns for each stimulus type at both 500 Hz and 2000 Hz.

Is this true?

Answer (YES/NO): YES